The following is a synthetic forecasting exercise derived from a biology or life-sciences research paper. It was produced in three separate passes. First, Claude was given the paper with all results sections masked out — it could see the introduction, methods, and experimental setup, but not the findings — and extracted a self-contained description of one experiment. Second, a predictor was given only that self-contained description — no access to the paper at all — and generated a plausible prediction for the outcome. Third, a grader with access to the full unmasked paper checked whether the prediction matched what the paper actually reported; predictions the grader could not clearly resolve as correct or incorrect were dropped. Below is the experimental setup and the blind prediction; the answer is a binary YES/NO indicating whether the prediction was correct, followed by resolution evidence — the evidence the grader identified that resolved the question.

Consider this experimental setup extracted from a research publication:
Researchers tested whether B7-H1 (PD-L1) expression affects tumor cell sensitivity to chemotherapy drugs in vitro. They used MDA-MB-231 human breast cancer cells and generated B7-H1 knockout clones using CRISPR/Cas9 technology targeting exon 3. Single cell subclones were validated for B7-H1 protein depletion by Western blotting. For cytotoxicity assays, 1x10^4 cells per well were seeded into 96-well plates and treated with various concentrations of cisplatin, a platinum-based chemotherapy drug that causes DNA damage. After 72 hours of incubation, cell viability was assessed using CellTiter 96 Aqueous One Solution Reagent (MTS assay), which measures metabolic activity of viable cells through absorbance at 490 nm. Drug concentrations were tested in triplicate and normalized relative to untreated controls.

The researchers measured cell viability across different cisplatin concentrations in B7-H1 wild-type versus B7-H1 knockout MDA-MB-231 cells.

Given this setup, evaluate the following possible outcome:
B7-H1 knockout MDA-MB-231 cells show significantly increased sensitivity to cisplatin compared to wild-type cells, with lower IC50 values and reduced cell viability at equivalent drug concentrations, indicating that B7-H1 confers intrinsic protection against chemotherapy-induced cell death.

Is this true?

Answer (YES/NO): YES